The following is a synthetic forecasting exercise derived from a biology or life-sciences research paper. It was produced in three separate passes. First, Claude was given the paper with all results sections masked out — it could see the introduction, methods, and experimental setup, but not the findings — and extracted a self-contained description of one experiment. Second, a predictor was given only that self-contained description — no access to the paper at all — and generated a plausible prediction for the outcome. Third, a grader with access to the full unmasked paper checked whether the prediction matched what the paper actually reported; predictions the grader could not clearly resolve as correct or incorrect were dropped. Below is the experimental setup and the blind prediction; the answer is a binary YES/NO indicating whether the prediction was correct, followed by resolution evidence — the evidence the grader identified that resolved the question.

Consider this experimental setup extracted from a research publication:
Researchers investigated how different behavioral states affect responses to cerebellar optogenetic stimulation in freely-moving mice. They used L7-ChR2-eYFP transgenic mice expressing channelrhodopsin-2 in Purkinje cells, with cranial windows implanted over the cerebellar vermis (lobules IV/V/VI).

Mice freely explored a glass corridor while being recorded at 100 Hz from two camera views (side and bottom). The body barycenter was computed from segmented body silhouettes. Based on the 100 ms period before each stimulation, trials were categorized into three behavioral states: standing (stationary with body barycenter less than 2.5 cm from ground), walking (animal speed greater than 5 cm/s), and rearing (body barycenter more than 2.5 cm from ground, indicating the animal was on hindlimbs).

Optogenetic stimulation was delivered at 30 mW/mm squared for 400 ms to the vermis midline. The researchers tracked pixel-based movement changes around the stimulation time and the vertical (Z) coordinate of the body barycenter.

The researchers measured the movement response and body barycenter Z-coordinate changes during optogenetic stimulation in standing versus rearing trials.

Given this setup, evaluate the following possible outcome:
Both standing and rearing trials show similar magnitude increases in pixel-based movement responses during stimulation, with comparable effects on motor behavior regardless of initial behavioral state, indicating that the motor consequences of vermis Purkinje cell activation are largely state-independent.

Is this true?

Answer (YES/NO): NO